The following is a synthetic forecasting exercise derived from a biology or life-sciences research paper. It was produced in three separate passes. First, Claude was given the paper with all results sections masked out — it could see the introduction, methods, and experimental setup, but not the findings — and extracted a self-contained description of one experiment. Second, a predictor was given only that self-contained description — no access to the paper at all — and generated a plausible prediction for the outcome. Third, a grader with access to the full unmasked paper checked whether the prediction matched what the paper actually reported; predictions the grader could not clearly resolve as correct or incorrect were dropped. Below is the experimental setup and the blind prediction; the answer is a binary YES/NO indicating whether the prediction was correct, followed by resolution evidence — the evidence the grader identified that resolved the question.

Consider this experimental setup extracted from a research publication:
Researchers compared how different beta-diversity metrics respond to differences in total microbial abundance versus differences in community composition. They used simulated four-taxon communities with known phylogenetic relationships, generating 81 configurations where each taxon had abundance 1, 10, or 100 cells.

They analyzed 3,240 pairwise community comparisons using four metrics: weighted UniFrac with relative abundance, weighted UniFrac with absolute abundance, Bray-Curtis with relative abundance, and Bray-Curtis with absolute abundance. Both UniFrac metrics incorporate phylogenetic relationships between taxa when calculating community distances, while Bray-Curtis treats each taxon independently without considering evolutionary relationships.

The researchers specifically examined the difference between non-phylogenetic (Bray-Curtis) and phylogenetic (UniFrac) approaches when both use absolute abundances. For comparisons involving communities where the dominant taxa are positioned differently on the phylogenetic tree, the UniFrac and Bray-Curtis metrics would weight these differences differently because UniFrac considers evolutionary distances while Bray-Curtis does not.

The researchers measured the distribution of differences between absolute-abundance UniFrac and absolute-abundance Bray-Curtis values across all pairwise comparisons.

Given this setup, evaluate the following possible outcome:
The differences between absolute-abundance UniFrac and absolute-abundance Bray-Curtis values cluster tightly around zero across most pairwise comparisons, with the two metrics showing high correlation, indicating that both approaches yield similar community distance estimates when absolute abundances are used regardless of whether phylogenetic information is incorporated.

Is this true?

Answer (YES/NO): NO